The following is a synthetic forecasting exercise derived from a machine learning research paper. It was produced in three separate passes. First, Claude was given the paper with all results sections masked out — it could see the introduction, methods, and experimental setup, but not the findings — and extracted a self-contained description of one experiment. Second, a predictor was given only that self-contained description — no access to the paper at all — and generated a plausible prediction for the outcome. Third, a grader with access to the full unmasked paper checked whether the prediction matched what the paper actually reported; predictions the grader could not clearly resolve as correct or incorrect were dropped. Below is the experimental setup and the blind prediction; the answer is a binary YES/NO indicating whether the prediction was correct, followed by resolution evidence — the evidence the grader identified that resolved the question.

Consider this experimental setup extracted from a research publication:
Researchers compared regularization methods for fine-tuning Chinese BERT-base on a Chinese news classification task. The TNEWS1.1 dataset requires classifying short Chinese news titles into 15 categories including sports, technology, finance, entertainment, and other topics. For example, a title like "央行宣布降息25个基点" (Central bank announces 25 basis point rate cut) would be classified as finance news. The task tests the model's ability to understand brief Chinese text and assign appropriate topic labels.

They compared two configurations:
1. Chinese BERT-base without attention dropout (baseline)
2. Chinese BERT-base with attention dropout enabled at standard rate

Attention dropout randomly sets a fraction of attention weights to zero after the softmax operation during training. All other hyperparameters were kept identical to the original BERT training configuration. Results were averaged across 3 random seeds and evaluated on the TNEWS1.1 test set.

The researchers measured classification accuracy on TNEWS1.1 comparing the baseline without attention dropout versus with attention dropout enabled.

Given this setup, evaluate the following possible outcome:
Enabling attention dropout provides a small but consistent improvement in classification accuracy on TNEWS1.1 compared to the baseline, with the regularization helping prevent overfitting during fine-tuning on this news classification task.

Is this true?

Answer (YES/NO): NO